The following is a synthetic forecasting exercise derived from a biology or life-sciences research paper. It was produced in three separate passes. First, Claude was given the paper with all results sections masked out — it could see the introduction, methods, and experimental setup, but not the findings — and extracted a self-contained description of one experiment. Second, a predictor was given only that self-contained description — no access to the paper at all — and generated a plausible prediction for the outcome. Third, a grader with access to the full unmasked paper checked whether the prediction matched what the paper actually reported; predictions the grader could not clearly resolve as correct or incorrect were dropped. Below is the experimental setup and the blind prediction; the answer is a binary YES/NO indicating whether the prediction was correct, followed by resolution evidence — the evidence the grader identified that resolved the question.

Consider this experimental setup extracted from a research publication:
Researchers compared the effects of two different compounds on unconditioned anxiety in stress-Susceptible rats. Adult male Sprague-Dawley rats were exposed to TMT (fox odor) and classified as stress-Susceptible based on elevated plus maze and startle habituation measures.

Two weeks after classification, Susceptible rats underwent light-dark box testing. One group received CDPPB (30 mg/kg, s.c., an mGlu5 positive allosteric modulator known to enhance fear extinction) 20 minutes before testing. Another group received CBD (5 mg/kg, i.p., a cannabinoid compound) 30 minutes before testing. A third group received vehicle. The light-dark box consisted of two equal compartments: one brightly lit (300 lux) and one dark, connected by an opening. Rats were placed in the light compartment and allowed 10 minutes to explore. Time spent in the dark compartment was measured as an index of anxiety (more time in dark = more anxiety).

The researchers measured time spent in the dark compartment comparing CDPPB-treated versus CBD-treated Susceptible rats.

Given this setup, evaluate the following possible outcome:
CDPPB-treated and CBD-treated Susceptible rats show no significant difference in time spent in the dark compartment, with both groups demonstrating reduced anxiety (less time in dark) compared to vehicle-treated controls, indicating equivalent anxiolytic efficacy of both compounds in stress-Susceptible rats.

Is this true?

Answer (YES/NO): NO